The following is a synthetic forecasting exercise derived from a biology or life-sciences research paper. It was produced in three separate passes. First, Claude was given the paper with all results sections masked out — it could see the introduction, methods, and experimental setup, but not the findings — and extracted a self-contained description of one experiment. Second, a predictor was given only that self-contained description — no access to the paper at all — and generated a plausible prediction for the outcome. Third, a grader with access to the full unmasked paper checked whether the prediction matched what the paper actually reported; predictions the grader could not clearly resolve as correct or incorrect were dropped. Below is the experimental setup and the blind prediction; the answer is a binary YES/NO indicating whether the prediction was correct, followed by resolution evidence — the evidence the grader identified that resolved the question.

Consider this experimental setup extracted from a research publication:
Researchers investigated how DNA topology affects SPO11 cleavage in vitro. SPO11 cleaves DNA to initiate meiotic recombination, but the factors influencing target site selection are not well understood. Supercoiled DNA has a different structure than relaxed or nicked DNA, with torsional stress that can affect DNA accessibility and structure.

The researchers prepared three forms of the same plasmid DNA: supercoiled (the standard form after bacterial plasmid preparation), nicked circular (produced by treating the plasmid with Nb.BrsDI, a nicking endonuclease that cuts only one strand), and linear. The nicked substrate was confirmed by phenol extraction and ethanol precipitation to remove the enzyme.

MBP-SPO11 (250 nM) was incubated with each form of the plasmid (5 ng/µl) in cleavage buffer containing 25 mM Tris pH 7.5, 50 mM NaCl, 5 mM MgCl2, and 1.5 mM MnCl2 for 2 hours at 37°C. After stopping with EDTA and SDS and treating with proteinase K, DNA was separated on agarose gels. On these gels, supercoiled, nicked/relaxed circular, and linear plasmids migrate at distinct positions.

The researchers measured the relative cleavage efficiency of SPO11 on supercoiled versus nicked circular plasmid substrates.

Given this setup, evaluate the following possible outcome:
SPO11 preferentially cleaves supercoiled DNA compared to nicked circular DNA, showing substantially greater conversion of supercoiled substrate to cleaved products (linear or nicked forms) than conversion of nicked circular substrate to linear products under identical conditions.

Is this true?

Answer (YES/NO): YES